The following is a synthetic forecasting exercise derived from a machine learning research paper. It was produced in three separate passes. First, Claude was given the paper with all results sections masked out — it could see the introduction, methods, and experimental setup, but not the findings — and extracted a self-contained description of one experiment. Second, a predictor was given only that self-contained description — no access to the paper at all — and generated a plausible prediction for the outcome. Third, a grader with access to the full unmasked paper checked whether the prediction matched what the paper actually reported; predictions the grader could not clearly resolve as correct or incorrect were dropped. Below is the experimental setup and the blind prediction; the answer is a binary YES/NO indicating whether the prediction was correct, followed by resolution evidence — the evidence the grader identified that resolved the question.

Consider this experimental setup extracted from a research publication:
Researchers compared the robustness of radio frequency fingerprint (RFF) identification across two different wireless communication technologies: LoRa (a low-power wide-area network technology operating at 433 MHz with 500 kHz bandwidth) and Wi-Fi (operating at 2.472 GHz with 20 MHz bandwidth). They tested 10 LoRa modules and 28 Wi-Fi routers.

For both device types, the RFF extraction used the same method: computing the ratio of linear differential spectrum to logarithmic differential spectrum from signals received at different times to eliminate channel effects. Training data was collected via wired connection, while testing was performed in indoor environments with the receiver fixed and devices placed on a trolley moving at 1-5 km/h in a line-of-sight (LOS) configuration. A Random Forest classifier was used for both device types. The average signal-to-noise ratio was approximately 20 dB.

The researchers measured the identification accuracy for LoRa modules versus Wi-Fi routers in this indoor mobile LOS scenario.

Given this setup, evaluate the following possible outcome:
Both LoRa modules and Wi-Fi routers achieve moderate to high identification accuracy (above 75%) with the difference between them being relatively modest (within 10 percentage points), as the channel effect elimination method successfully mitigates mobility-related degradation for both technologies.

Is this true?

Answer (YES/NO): YES